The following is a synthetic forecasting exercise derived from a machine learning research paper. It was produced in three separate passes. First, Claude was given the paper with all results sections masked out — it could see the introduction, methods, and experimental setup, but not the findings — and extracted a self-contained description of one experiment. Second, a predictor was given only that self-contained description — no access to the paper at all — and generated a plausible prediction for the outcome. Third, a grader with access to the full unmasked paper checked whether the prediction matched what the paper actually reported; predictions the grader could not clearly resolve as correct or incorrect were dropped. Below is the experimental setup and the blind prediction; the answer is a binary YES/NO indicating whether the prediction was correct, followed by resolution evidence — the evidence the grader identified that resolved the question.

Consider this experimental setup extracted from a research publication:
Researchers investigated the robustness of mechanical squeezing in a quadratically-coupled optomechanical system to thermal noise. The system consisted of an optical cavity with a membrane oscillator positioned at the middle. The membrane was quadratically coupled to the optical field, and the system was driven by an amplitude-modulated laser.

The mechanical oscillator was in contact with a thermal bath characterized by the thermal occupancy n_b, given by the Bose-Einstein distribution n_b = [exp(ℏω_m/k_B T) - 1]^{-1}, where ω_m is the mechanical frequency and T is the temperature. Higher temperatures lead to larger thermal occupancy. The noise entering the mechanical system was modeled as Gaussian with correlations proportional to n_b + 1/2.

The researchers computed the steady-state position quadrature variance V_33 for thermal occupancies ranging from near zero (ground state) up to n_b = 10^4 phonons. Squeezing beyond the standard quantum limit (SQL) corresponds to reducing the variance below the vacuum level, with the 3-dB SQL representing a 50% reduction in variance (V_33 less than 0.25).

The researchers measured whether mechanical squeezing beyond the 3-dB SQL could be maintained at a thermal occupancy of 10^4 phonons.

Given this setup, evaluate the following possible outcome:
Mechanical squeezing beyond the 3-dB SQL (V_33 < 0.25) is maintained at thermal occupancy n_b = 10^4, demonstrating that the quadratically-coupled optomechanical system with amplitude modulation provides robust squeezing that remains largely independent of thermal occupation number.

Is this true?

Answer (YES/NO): YES